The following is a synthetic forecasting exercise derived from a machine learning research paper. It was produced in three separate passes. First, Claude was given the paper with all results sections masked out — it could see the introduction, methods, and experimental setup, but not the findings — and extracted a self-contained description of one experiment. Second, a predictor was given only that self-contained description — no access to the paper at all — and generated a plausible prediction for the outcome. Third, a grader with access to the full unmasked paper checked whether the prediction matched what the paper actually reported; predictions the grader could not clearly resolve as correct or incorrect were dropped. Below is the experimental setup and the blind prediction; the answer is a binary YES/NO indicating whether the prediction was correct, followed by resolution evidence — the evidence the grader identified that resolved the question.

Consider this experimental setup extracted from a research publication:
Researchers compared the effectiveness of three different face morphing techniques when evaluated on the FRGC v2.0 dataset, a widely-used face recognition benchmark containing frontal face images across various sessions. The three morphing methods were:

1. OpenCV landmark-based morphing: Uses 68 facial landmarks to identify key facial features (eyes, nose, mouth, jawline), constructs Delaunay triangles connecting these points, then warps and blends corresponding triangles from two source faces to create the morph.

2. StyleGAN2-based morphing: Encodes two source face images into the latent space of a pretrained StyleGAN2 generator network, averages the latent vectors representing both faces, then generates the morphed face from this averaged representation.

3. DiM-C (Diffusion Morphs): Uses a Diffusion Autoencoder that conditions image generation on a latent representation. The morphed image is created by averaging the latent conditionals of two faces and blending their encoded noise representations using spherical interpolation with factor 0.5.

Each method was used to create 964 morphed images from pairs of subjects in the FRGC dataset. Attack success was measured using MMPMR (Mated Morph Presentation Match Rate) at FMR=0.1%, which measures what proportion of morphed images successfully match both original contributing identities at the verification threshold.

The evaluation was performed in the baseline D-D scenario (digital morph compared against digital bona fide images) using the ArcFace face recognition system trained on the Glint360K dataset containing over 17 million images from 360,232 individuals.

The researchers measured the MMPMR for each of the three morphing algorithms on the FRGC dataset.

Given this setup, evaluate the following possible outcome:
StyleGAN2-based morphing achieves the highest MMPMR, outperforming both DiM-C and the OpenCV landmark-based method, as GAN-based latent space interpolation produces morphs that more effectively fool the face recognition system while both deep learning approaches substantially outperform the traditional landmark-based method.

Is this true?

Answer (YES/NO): NO